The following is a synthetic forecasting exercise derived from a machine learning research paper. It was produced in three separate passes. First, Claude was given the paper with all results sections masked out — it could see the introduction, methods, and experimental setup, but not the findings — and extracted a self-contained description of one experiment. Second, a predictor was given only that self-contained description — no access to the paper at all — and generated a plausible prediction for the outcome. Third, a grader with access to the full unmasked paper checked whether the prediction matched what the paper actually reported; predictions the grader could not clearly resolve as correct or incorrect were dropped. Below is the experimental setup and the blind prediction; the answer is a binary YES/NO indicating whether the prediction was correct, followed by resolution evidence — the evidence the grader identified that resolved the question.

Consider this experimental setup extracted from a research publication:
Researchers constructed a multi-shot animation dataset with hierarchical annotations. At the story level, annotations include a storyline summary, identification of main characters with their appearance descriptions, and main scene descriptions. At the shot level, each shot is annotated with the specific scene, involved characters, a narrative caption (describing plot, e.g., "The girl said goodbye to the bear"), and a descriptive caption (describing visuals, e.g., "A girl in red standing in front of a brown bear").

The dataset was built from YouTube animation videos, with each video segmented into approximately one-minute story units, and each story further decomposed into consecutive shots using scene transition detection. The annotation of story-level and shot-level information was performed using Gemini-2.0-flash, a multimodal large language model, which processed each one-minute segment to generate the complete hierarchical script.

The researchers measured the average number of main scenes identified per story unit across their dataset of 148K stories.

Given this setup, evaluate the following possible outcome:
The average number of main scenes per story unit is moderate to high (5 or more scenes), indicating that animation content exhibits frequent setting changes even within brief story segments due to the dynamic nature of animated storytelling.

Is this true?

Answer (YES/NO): NO